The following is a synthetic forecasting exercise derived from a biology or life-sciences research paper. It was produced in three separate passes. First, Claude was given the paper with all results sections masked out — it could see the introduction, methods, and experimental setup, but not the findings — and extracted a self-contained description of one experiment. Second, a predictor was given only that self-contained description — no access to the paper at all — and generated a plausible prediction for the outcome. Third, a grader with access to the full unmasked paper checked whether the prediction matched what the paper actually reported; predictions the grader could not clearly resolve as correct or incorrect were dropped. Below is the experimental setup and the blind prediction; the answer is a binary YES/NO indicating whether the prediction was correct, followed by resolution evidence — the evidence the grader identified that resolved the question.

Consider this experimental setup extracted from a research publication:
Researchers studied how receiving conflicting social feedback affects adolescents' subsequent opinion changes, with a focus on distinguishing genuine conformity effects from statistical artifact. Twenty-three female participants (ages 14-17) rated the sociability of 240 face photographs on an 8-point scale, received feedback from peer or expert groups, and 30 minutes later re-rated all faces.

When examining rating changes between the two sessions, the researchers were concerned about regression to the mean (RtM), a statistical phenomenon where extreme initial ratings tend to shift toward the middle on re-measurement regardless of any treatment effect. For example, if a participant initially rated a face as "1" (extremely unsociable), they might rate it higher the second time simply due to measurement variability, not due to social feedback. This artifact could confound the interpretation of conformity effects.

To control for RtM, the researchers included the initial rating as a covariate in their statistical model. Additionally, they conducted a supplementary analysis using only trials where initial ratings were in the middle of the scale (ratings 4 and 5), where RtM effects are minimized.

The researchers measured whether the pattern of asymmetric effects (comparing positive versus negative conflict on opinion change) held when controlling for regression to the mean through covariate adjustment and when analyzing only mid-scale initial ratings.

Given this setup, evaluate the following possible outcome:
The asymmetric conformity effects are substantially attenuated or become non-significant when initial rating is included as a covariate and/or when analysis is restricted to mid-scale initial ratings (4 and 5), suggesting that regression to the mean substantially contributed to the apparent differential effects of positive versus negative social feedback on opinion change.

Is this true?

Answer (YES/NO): NO